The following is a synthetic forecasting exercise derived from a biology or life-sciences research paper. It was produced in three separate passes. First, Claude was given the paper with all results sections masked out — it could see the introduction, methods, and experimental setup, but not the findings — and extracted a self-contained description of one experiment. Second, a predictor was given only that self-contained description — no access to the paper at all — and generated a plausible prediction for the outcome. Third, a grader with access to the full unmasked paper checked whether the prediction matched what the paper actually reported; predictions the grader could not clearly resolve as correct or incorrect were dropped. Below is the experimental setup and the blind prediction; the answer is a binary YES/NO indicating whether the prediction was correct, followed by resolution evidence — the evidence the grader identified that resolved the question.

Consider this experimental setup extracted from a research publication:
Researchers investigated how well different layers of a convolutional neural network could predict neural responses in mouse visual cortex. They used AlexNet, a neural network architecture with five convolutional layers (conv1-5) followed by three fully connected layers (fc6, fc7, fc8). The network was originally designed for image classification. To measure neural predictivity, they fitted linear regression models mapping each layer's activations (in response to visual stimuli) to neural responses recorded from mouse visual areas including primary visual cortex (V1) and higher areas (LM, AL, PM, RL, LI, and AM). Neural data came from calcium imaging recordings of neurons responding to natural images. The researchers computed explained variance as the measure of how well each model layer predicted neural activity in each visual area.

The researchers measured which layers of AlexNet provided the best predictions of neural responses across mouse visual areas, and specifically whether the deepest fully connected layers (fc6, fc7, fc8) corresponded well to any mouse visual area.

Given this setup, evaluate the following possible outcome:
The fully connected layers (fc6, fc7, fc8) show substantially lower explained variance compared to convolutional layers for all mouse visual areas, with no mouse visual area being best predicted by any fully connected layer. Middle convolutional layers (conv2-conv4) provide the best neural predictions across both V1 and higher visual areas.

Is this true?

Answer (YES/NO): NO